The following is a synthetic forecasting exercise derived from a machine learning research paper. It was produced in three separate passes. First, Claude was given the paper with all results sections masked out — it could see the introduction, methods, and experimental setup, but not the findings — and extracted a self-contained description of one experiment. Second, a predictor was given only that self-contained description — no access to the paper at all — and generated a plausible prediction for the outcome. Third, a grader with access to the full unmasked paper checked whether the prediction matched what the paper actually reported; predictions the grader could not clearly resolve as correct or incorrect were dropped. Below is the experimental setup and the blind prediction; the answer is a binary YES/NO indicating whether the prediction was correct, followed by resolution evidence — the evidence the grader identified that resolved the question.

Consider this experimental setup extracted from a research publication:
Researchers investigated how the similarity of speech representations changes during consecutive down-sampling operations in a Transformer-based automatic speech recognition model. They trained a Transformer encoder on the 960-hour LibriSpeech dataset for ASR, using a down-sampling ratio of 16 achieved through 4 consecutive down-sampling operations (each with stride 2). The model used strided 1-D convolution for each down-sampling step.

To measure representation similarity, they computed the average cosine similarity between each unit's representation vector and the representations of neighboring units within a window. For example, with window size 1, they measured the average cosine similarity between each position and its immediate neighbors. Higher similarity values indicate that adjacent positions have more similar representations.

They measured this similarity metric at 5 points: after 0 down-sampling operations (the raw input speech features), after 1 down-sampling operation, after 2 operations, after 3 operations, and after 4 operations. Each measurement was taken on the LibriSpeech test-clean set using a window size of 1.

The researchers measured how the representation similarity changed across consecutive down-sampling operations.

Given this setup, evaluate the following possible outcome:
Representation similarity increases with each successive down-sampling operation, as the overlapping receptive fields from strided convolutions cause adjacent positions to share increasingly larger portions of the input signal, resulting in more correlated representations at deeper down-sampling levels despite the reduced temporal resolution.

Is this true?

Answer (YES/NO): NO